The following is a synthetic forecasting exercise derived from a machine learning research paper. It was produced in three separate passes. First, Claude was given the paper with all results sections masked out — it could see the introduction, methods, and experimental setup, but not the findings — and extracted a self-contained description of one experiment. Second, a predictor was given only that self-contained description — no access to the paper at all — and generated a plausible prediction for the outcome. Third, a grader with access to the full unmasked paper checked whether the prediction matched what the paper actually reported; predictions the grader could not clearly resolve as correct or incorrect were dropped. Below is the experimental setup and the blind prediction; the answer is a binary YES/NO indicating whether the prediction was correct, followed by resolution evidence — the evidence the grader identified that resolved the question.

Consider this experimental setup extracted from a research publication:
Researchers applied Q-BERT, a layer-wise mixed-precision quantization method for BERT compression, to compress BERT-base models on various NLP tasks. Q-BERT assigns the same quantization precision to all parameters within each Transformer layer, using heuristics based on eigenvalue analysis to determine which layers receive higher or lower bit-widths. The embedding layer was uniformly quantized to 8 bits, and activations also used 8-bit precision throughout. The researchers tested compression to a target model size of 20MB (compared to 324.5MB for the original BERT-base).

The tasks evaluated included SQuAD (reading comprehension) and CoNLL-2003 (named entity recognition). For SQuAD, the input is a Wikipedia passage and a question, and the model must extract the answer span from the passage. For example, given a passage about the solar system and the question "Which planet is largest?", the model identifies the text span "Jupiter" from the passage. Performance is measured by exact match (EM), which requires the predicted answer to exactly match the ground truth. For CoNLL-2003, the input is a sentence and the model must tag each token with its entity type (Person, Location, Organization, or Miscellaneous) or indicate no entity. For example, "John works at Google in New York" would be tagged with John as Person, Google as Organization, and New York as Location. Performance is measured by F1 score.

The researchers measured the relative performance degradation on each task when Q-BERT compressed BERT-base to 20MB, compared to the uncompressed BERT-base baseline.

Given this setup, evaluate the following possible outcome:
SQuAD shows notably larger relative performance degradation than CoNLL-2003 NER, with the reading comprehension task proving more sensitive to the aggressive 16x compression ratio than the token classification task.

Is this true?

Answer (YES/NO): YES